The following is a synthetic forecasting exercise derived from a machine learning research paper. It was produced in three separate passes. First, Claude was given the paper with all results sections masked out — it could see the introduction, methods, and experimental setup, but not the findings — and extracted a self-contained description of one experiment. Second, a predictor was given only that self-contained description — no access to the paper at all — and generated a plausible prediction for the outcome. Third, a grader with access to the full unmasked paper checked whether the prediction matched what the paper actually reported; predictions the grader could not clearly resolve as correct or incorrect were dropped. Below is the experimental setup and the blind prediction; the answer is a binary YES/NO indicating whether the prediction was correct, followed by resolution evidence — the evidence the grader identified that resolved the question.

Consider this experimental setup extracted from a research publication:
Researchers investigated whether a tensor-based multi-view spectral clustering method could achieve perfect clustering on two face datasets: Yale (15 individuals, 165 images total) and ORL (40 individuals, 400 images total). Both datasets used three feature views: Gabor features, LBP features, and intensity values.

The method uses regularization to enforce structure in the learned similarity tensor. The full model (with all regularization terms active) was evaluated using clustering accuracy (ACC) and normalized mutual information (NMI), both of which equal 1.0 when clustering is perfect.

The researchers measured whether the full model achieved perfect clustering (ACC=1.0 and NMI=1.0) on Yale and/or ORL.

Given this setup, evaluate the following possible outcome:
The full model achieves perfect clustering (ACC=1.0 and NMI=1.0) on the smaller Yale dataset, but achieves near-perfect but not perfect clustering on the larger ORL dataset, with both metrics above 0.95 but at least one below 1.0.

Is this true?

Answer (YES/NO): NO